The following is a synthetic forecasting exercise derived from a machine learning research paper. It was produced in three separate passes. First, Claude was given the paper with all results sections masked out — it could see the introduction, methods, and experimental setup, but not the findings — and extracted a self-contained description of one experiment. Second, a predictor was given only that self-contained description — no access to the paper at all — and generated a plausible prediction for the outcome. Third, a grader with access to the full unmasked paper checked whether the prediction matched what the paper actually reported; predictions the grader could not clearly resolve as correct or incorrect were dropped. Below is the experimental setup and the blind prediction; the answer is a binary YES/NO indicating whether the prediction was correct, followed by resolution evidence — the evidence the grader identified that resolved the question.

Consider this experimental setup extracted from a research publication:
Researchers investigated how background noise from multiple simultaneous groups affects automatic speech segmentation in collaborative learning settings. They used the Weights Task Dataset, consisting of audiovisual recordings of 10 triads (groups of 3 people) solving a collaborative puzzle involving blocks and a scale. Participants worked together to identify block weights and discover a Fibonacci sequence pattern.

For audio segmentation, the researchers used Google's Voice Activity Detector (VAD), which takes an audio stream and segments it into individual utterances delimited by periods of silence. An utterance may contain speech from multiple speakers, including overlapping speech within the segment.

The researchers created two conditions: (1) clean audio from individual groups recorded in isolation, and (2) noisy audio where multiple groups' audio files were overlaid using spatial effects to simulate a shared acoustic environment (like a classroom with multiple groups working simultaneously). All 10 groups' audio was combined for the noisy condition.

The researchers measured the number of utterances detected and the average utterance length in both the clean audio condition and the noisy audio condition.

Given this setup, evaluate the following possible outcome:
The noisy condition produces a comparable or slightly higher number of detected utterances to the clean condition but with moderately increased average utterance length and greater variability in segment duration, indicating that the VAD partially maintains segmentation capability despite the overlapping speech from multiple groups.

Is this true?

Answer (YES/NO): NO